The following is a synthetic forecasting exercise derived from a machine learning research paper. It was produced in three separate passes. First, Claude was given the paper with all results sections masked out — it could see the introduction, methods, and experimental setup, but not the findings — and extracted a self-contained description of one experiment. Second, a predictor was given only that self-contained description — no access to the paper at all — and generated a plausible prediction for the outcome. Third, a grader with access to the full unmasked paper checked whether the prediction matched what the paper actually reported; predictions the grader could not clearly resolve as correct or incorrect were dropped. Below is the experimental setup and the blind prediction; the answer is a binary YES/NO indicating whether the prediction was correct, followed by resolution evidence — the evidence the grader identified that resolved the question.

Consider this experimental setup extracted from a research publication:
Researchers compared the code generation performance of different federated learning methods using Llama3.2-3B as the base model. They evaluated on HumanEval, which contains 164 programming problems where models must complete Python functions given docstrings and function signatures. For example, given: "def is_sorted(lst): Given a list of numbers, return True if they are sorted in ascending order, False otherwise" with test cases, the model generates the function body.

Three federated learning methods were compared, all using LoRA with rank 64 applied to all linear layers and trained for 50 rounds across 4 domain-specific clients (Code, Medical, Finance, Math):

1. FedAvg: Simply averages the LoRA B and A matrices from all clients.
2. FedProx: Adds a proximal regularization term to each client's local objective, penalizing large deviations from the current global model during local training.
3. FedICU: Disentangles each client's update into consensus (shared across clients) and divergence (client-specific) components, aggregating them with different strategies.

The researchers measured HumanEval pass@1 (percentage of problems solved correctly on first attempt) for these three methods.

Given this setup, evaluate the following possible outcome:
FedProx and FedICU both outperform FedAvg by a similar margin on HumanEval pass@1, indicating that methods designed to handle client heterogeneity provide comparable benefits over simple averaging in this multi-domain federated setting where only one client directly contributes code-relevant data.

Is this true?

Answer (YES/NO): NO